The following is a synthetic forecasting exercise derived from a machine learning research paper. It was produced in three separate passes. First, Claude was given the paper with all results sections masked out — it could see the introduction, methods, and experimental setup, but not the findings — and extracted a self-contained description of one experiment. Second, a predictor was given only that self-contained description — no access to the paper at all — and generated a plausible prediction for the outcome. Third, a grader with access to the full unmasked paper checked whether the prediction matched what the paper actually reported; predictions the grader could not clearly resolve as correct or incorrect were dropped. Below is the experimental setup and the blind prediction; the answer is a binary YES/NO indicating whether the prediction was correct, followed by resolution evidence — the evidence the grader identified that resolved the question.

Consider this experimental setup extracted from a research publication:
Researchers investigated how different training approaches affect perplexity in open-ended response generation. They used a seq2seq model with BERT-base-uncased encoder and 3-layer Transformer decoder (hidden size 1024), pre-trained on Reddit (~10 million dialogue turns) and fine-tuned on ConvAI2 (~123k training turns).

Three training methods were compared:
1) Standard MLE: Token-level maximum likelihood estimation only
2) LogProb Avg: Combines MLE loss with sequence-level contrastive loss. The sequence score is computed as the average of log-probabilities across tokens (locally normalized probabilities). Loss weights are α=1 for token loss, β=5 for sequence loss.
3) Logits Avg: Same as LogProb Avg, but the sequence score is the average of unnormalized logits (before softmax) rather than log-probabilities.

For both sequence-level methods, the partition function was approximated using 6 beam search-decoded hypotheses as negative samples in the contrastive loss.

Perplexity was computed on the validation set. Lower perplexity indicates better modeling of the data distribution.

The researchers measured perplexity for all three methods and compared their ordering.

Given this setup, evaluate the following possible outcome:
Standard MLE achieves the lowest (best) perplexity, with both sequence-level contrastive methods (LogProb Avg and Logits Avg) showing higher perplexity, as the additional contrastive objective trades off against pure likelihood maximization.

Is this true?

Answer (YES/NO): YES